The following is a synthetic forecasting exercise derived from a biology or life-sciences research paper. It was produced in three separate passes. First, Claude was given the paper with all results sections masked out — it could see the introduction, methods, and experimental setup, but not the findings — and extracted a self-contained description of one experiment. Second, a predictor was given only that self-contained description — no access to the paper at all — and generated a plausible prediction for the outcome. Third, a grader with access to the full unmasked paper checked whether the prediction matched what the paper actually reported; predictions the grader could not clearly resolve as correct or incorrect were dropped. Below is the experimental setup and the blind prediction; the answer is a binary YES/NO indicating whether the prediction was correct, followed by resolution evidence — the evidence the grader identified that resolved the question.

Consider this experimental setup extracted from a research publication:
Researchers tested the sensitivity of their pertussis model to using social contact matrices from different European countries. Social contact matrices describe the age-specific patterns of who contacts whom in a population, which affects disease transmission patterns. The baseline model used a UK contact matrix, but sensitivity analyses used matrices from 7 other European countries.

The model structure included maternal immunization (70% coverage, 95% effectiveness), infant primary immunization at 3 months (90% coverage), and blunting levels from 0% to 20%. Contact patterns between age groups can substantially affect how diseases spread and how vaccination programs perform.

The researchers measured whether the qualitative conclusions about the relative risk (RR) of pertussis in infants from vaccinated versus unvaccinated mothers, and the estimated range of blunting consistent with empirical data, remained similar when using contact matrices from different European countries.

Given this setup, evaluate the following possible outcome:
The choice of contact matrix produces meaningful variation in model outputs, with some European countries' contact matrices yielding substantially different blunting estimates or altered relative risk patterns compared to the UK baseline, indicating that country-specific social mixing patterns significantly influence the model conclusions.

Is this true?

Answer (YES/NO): NO